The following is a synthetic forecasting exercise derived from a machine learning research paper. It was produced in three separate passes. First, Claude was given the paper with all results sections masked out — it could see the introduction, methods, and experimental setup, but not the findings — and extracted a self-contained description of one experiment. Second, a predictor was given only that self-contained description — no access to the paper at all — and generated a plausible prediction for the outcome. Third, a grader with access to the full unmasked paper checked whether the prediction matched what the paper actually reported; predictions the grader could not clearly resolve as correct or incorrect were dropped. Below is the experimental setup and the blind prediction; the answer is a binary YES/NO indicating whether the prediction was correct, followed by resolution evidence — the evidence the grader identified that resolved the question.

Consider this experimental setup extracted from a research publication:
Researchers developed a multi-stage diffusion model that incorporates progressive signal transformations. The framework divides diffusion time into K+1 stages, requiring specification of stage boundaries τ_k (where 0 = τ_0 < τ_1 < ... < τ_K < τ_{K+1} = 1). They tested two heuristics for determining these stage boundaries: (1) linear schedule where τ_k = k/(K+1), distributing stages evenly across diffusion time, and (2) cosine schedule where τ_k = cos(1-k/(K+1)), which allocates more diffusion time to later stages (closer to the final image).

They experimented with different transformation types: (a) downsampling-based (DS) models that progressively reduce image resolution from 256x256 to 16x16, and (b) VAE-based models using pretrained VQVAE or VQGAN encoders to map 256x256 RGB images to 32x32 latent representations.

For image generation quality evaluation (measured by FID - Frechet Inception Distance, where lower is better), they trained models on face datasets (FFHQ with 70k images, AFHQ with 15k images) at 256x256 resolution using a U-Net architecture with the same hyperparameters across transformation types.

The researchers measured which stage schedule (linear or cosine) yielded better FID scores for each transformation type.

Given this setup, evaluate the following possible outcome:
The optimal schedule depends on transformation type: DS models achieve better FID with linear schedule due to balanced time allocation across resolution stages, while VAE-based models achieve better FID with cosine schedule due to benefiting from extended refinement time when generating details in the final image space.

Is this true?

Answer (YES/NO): NO